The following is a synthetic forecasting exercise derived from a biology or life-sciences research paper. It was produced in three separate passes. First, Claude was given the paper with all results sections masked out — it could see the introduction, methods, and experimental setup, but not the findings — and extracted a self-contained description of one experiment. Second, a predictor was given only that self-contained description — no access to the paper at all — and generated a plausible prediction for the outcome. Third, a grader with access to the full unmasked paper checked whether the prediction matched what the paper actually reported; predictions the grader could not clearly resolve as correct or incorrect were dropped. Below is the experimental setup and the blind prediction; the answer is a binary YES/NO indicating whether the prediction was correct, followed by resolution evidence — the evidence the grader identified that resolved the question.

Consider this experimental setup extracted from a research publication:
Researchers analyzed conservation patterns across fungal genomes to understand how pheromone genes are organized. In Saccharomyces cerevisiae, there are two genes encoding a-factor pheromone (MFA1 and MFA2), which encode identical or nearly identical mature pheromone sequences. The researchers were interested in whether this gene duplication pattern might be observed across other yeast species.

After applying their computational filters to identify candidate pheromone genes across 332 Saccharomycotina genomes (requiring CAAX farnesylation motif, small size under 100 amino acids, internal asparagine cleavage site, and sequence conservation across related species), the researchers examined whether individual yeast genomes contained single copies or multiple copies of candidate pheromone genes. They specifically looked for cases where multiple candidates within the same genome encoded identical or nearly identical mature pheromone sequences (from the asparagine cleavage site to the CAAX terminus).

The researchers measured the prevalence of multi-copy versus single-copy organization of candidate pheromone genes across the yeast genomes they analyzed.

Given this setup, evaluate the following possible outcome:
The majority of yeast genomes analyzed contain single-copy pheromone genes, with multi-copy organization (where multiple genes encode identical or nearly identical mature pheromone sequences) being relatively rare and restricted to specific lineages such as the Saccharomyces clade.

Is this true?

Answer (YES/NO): NO